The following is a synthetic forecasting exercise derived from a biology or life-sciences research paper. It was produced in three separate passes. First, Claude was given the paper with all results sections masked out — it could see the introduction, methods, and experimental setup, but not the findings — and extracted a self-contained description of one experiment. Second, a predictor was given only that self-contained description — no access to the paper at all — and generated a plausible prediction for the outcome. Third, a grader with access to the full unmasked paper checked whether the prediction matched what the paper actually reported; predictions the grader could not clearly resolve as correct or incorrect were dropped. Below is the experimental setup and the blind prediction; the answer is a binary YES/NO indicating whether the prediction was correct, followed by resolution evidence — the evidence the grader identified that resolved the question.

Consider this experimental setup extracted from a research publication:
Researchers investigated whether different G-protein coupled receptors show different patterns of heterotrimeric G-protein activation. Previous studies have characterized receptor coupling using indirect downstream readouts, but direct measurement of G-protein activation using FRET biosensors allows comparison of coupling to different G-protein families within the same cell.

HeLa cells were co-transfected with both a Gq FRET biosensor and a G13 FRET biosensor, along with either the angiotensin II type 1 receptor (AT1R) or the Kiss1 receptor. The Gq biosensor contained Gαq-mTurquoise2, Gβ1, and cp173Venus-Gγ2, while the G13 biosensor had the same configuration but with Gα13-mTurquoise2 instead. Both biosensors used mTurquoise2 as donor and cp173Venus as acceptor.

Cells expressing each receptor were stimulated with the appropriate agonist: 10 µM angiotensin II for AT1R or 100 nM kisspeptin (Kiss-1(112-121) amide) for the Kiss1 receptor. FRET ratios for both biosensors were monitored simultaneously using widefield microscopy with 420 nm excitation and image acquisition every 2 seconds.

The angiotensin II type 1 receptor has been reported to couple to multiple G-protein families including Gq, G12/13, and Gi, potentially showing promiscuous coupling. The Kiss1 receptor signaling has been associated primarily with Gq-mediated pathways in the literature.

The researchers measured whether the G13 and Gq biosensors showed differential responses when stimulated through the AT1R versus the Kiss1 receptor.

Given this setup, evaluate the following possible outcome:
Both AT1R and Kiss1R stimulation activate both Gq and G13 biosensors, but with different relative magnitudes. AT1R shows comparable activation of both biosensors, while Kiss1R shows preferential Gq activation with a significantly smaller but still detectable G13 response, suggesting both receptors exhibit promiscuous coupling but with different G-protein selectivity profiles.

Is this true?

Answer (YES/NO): NO